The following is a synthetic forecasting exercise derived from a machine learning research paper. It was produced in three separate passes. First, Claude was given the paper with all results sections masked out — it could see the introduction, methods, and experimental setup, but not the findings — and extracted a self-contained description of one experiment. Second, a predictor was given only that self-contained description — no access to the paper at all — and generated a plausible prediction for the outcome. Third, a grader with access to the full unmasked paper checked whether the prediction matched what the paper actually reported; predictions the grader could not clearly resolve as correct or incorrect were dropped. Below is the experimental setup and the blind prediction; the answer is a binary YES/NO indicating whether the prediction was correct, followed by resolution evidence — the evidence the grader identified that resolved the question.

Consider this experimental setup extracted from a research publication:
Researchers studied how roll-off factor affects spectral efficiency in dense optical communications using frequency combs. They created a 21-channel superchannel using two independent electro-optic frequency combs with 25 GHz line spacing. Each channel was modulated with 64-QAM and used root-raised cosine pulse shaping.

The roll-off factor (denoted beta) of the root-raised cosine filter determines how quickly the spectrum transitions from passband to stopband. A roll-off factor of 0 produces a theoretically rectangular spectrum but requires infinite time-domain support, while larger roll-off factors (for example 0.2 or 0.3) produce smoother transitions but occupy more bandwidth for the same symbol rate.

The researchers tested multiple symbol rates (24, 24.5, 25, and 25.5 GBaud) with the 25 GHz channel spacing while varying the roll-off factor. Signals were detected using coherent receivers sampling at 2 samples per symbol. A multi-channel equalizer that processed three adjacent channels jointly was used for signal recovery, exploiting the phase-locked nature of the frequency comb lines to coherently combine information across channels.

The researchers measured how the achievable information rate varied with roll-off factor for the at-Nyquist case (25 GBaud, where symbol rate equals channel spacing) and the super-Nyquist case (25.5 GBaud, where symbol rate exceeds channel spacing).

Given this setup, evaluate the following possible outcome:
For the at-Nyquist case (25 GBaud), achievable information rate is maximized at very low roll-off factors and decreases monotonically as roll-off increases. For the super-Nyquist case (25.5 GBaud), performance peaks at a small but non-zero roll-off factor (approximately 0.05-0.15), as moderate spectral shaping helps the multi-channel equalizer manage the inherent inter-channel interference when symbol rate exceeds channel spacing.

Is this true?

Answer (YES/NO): NO